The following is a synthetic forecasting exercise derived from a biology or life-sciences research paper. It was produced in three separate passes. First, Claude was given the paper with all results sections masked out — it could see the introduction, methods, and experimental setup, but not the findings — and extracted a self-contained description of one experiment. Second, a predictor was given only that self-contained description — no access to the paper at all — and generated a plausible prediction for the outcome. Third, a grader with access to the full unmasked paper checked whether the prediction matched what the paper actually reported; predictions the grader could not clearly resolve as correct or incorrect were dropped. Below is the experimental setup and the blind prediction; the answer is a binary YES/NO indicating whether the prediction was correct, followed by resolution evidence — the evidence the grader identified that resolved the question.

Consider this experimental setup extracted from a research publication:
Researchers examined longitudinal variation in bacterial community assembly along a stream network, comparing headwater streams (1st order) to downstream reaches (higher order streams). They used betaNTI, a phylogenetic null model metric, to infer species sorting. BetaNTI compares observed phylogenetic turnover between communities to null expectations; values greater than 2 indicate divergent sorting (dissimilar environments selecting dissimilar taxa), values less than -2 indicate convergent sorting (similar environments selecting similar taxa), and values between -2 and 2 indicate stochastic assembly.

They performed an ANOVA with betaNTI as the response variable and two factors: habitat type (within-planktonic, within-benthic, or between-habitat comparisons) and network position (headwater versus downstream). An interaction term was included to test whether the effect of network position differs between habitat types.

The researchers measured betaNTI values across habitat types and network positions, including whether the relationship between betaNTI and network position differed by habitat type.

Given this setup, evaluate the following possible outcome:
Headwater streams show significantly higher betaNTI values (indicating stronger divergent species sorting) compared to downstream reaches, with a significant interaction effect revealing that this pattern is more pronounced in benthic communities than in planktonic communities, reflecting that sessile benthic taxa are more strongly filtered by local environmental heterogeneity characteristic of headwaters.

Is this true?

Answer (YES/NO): NO